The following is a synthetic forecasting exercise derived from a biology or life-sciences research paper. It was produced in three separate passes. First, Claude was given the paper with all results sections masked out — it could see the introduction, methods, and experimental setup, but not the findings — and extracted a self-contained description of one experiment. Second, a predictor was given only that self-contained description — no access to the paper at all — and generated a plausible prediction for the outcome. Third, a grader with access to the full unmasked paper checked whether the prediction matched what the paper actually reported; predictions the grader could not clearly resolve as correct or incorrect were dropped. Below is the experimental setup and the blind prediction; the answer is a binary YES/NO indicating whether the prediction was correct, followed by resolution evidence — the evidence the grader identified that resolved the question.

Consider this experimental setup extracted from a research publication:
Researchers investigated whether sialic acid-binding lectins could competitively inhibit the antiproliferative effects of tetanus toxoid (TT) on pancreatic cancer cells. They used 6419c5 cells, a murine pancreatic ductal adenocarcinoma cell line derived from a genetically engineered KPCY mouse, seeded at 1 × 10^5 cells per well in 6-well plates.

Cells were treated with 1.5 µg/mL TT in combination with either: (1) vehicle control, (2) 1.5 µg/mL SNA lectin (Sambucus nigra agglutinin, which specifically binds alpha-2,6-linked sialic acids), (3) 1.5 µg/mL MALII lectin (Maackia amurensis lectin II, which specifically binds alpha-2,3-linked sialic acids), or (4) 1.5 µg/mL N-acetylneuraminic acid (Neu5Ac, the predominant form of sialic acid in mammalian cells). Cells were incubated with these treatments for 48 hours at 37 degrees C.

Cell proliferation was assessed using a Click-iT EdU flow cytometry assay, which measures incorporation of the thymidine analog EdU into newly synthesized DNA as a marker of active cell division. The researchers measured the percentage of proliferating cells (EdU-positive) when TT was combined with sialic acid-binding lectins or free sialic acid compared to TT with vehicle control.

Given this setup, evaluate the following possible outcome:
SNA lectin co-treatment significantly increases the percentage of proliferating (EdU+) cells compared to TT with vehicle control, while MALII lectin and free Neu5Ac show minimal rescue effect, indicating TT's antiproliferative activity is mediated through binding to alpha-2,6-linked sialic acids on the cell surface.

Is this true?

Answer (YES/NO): NO